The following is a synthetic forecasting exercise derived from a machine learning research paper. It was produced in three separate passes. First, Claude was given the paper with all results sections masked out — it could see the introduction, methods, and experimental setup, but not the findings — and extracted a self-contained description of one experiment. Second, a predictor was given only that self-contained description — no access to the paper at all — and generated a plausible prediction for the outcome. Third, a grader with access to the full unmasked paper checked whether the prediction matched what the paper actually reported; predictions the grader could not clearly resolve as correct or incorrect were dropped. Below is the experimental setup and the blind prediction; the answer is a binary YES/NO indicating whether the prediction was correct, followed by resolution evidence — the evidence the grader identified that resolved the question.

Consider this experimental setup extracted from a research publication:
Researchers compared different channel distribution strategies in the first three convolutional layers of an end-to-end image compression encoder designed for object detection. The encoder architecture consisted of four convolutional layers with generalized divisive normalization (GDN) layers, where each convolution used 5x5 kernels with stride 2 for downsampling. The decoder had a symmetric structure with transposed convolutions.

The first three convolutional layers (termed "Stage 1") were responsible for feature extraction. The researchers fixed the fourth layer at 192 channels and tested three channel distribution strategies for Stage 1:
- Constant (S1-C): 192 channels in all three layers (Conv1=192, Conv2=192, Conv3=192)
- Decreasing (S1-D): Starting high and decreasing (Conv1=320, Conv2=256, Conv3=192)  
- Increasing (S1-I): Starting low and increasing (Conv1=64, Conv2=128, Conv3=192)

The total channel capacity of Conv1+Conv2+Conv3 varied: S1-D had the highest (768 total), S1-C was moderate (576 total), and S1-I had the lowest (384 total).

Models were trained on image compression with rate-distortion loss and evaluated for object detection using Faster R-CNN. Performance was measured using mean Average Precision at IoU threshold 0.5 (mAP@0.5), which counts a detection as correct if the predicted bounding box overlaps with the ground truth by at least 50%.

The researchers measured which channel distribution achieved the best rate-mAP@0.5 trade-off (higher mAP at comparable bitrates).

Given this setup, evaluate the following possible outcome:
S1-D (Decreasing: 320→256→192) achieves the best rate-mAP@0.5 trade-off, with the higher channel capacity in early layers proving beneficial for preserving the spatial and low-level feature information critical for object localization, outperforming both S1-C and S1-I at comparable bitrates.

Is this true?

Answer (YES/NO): NO